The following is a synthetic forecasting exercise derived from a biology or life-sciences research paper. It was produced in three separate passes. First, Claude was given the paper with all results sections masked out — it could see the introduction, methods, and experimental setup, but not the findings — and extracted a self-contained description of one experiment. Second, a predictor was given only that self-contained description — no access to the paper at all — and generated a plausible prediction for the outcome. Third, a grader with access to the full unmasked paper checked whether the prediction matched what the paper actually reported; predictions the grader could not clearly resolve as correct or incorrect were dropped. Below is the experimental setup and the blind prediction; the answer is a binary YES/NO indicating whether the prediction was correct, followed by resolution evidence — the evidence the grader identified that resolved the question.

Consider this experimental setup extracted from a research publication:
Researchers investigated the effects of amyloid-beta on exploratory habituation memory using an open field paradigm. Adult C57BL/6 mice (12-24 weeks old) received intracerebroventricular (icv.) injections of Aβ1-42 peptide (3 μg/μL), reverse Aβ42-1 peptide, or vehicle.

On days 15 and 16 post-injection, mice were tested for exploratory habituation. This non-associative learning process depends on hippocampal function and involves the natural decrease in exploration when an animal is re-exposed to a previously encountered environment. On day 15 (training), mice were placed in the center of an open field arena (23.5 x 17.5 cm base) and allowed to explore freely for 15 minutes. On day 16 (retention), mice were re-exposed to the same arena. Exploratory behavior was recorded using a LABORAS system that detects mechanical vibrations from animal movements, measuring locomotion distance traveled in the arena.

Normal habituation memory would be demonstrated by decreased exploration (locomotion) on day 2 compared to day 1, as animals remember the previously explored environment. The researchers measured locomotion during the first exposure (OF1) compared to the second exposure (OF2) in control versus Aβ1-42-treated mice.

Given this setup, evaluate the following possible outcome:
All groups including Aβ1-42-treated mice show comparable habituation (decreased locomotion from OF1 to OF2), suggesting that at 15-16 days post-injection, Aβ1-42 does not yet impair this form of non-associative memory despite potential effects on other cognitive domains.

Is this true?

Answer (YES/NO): NO